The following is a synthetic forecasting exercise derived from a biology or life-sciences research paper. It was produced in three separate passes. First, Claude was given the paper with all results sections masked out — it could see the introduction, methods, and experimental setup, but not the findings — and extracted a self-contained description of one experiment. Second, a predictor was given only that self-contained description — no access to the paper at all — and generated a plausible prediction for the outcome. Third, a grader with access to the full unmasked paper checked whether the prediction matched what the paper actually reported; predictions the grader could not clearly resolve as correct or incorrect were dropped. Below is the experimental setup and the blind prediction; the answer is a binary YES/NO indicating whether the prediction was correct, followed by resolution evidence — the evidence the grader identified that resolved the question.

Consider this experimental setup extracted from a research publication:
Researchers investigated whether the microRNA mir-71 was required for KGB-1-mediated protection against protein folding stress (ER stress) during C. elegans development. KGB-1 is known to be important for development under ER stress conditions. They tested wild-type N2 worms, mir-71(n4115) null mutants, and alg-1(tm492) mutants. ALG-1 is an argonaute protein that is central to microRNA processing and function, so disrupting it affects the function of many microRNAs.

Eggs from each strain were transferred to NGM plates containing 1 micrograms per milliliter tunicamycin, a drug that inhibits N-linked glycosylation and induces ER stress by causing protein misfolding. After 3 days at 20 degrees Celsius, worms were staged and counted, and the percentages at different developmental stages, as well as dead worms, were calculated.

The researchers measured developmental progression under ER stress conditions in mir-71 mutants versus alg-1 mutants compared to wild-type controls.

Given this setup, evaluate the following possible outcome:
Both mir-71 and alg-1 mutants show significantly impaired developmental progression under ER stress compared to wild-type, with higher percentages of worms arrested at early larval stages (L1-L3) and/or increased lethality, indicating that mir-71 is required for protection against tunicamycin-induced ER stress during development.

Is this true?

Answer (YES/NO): NO